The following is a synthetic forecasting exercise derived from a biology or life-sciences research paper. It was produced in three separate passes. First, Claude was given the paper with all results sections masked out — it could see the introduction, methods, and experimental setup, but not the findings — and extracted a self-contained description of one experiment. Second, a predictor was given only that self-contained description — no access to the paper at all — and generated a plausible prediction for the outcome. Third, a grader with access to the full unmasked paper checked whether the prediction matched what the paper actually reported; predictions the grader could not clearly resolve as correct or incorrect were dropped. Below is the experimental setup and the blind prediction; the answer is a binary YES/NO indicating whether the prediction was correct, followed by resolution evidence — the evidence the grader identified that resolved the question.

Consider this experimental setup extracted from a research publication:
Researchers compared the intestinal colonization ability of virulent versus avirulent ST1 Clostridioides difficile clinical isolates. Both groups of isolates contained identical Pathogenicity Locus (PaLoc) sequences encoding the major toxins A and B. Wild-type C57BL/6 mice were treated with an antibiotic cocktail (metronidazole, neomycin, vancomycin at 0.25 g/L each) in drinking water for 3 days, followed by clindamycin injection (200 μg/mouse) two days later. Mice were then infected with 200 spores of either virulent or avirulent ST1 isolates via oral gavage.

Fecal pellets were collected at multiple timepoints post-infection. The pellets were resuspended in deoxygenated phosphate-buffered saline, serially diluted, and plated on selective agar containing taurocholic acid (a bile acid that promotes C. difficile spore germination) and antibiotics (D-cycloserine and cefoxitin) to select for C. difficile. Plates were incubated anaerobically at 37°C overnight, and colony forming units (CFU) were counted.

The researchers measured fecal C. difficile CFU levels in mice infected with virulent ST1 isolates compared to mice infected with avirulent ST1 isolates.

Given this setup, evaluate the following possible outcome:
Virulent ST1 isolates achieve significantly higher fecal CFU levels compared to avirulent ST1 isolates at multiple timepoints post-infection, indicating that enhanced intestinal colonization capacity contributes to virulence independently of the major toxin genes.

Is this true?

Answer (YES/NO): NO